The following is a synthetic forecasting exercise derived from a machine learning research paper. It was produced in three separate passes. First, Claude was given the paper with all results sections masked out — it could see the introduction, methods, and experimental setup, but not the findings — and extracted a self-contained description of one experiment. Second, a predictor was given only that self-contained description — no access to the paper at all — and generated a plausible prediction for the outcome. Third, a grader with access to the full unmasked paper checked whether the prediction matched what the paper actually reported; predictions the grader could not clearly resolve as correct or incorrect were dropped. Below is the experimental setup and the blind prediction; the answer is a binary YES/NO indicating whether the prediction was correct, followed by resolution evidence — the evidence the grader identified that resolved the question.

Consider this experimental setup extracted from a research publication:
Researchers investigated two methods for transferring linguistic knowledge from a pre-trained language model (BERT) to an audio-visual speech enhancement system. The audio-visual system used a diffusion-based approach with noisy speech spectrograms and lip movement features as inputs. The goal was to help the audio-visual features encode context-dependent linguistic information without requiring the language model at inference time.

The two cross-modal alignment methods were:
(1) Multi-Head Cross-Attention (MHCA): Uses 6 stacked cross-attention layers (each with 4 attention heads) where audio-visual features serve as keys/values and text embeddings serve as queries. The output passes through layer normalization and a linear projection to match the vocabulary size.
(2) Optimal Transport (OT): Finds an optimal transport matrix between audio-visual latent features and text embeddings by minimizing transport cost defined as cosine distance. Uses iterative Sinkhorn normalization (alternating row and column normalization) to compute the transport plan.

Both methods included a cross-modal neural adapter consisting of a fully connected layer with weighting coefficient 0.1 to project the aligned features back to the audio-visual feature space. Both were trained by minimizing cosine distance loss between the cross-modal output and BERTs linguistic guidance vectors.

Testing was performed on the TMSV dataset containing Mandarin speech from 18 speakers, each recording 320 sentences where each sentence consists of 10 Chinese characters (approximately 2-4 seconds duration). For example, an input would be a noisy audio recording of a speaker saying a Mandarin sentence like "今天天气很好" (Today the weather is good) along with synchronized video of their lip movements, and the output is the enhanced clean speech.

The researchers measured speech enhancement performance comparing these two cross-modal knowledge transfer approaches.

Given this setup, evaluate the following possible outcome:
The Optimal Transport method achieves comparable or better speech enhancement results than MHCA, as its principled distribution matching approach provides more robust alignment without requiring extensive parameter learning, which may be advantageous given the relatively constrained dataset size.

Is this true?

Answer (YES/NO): NO